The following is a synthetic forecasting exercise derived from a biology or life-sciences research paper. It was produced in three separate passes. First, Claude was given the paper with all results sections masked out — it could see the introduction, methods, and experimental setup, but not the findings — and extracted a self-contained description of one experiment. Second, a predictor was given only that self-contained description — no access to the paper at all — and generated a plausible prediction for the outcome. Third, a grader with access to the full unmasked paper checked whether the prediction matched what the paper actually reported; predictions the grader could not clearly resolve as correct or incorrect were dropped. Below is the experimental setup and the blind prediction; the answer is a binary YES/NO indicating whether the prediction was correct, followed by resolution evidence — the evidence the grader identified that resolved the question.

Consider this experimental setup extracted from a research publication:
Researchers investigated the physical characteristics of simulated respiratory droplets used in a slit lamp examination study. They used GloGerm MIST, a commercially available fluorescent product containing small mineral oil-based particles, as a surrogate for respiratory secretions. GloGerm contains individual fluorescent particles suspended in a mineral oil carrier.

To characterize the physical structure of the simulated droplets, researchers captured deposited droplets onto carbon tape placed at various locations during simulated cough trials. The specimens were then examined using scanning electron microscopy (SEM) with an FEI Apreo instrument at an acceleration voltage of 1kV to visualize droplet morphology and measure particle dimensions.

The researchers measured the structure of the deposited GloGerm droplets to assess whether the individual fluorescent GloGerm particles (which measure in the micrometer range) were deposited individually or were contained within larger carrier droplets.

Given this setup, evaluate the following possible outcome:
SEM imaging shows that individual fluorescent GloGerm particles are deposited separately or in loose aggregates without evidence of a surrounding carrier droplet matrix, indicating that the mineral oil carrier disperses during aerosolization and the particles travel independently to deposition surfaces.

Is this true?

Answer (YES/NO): NO